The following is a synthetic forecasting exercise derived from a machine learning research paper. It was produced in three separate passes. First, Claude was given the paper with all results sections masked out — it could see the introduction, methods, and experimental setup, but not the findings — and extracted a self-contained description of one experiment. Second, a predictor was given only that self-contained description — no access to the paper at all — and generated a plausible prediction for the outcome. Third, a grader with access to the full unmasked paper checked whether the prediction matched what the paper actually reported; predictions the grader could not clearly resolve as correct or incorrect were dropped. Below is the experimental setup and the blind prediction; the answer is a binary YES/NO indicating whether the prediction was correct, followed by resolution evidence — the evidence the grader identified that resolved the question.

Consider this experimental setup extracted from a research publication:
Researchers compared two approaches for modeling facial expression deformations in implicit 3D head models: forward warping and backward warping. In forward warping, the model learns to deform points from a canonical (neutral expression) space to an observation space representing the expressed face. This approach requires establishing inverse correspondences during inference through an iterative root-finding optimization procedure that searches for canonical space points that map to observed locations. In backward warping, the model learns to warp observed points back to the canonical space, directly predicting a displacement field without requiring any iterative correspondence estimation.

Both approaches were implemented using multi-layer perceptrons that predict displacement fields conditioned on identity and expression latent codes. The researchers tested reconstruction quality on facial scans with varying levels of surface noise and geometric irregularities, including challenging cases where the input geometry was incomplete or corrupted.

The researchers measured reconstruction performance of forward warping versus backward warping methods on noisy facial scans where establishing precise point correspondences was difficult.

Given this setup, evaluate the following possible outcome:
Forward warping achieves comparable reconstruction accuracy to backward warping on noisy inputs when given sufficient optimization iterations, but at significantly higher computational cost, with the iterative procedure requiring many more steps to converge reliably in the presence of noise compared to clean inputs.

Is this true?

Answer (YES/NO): NO